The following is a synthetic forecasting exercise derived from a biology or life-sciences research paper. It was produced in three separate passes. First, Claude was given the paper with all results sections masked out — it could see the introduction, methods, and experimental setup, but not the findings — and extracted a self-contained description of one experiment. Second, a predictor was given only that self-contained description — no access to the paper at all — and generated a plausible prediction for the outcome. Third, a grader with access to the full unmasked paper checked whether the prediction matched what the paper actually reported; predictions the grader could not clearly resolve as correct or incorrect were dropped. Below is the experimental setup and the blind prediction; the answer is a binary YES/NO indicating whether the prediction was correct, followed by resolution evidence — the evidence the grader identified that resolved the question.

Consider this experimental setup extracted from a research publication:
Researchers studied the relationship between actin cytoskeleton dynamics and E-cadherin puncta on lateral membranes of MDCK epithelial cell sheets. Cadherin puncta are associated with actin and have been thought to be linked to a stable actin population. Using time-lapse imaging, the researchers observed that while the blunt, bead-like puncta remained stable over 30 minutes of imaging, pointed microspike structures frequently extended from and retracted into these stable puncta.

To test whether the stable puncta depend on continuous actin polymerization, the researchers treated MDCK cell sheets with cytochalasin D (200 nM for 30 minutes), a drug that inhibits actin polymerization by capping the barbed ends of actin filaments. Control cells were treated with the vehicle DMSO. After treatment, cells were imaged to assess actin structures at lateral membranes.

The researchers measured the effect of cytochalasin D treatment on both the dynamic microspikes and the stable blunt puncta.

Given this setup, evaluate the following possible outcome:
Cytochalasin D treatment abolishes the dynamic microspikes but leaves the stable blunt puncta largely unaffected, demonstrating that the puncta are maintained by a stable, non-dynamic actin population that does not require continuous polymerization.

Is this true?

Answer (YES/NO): NO